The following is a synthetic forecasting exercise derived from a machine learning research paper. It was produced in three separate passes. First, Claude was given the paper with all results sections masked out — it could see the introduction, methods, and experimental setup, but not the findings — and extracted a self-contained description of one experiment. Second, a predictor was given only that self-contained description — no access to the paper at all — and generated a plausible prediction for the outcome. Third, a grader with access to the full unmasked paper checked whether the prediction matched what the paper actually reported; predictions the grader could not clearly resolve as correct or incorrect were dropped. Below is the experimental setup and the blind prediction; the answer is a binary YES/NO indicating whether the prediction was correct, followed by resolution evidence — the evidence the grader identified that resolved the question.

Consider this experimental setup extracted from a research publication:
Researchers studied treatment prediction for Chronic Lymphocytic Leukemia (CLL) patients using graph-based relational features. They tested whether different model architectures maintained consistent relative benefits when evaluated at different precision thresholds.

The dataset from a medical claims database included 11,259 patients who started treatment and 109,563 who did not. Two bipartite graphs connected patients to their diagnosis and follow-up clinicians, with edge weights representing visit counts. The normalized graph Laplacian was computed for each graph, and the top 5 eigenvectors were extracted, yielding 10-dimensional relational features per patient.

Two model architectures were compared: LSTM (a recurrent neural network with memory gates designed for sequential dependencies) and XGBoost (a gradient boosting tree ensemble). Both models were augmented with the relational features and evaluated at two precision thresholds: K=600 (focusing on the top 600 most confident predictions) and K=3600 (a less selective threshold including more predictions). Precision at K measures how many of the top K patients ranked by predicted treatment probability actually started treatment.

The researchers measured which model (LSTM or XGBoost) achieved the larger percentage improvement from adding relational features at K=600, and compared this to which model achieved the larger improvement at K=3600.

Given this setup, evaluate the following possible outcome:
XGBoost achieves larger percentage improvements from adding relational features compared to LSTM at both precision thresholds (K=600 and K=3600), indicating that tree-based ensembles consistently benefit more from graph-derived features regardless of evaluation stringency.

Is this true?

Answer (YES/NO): NO